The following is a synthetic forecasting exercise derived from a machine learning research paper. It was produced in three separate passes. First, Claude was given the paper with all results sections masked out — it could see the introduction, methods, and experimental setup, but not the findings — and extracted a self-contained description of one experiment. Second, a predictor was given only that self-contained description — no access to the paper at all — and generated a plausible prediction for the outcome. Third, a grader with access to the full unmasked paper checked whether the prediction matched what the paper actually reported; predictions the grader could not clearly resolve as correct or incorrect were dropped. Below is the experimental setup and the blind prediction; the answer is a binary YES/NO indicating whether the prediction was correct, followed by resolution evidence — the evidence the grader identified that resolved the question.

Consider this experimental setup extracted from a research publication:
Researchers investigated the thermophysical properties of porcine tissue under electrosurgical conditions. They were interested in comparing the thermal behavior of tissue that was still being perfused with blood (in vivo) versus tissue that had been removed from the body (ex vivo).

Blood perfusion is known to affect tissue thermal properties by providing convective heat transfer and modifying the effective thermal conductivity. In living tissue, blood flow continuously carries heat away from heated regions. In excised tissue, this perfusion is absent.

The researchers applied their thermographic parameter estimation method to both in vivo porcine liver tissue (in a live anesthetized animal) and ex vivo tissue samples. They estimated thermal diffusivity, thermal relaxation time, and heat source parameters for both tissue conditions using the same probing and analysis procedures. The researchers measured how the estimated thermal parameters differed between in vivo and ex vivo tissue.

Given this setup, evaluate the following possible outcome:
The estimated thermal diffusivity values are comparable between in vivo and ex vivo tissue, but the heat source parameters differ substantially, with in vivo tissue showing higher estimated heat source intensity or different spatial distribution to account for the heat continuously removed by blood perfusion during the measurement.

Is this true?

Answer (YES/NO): NO